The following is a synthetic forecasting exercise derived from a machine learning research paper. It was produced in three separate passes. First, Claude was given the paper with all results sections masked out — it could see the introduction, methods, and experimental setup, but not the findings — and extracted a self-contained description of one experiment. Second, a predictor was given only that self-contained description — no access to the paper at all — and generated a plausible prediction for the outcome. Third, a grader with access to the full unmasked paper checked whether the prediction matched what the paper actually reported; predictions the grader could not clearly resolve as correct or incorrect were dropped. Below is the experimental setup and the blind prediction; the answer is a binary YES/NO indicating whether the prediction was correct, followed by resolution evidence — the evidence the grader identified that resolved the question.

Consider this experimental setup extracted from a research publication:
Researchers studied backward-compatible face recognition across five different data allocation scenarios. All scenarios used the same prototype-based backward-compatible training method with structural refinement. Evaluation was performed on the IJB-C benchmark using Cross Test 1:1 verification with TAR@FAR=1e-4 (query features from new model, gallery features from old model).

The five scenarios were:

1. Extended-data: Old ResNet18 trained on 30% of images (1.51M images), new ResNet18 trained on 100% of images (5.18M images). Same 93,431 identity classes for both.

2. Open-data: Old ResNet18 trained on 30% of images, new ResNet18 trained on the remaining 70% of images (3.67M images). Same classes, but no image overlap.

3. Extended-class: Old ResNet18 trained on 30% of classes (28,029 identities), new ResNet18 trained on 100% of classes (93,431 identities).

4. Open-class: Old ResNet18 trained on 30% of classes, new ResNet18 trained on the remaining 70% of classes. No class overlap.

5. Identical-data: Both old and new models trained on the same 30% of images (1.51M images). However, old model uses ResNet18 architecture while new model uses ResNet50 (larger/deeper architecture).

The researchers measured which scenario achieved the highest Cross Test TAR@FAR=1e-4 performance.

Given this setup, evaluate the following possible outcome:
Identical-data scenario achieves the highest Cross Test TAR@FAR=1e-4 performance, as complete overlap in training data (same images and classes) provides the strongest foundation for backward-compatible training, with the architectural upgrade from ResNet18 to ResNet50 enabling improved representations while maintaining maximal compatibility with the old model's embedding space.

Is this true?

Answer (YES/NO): YES